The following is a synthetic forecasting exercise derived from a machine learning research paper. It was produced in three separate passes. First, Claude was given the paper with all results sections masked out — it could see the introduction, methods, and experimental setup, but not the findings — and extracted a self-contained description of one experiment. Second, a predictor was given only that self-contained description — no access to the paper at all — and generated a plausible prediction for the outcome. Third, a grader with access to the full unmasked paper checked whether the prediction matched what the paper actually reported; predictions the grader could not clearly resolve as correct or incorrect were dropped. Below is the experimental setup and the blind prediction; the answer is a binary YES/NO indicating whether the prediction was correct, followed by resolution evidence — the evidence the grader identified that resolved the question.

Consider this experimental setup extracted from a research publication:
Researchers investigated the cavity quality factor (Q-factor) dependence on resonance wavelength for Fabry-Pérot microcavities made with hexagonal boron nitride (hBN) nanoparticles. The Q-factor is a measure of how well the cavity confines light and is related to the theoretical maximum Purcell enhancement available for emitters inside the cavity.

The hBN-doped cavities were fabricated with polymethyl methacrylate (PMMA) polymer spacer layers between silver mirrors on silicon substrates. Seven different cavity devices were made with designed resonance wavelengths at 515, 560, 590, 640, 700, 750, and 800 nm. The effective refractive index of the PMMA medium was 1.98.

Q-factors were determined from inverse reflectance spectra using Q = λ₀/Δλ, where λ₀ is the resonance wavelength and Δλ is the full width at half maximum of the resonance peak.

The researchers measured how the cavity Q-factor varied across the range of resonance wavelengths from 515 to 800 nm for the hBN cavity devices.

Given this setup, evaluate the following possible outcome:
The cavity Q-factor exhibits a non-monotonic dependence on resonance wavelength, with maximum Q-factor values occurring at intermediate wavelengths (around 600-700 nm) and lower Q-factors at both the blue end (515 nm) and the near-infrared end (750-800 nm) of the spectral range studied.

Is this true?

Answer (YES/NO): NO